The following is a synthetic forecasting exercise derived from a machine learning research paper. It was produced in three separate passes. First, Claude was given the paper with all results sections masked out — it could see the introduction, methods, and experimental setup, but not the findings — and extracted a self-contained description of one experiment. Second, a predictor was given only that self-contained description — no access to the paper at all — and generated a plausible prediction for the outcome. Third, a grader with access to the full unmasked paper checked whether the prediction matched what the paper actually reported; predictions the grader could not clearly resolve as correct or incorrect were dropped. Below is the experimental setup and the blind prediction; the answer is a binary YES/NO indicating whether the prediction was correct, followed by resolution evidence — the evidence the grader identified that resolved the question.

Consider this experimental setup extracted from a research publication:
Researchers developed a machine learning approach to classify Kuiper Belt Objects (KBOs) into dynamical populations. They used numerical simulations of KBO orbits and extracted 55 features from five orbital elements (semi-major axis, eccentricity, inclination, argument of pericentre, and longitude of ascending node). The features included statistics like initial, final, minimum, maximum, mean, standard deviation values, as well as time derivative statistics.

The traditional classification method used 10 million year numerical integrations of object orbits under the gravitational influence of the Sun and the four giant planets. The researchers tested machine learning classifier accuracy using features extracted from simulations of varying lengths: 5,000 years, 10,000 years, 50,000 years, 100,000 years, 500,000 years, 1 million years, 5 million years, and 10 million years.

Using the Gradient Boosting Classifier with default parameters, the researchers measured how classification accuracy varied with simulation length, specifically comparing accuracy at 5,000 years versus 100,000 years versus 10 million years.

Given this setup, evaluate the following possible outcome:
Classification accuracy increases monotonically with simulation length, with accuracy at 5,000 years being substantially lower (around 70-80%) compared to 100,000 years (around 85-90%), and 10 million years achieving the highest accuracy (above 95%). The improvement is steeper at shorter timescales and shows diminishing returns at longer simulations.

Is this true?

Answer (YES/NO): NO